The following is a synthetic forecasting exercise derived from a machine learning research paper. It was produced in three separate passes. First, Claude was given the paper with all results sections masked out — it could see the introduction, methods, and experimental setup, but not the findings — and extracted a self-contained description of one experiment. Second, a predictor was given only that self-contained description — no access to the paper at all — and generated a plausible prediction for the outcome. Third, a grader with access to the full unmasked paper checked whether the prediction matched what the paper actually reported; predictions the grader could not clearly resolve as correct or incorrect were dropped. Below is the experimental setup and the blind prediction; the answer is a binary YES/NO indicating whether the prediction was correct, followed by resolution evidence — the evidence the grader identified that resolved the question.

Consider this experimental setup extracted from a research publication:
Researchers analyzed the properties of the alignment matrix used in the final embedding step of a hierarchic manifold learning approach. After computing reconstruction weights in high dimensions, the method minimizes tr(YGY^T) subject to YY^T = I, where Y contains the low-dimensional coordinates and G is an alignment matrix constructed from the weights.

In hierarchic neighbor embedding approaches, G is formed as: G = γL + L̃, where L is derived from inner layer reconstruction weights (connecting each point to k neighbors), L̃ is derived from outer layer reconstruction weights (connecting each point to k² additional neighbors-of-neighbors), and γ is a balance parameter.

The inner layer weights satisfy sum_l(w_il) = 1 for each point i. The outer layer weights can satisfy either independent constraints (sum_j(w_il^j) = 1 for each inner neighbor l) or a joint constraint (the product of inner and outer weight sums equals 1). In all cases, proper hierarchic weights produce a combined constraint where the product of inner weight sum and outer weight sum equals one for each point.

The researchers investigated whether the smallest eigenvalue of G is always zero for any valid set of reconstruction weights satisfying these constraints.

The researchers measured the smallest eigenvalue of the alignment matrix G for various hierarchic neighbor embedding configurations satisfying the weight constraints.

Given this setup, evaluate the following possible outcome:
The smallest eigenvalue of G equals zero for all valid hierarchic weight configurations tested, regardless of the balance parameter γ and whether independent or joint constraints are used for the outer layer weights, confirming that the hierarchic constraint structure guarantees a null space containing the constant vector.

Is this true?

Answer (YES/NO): YES